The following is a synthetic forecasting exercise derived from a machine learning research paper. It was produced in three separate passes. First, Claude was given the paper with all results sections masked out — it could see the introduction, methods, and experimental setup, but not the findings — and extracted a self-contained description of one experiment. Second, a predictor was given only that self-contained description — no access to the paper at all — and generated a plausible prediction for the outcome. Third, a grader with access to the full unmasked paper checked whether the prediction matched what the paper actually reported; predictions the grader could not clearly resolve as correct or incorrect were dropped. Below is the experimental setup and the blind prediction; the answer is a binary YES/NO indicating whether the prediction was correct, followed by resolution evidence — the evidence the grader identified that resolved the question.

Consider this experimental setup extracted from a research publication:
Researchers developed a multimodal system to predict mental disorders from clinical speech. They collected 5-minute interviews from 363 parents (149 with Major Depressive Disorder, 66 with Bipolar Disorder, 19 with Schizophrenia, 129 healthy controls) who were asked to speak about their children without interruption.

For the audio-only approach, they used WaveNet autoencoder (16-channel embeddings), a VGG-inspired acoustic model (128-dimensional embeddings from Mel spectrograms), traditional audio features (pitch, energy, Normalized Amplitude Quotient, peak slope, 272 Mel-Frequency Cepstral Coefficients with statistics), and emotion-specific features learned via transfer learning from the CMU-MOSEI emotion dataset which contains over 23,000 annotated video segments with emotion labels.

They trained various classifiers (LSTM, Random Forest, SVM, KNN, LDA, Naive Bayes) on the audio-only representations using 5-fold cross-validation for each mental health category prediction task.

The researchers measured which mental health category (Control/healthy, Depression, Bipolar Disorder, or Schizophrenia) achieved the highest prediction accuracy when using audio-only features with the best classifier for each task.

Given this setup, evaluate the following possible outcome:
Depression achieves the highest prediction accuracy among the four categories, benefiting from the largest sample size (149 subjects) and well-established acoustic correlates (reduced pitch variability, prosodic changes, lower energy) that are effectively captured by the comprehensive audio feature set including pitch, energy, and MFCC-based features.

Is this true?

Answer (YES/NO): NO